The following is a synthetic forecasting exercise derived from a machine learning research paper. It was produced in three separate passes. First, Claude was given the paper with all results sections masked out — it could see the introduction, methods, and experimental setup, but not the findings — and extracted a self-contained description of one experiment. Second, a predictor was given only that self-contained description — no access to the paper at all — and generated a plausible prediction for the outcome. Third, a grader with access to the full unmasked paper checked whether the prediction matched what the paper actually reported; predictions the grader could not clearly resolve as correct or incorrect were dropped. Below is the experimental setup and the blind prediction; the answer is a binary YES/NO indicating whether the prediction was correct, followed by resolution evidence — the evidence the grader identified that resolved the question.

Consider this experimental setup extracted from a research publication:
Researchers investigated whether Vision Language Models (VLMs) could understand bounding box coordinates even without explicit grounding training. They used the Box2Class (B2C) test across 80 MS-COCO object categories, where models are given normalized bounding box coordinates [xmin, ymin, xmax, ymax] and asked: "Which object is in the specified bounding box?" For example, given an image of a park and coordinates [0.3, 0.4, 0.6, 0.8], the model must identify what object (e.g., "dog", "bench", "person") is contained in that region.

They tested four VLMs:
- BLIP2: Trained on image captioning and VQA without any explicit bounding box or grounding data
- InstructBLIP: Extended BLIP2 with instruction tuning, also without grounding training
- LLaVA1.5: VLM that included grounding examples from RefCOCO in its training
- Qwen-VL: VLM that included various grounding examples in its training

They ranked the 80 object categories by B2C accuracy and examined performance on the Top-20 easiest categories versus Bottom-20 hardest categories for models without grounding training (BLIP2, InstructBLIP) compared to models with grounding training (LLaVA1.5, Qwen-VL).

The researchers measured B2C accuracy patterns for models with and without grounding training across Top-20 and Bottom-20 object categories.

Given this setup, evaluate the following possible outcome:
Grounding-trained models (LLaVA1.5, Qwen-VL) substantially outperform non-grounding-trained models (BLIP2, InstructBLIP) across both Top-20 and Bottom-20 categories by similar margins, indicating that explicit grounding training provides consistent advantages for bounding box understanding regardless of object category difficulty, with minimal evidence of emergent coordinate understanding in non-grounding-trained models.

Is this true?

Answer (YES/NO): NO